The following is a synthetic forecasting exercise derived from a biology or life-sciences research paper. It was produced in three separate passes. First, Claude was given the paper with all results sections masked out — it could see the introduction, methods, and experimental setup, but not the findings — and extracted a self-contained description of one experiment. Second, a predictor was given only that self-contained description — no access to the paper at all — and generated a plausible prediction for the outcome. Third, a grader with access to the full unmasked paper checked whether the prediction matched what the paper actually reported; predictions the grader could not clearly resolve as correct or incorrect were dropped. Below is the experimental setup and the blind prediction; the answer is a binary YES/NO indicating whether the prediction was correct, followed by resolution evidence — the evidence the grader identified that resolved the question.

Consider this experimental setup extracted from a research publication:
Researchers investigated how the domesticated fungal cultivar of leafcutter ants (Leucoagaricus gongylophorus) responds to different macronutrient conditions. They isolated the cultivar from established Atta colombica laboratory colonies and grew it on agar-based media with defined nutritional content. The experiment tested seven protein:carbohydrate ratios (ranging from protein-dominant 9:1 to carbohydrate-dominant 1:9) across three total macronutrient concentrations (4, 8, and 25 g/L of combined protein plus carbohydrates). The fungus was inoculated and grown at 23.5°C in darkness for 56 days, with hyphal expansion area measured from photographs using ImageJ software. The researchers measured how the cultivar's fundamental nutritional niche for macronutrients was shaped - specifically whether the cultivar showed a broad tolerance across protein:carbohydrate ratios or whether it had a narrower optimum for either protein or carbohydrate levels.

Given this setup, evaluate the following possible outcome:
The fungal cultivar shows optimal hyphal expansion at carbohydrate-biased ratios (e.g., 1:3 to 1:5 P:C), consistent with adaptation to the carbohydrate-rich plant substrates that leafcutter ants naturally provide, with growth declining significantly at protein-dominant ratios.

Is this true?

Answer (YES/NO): YES